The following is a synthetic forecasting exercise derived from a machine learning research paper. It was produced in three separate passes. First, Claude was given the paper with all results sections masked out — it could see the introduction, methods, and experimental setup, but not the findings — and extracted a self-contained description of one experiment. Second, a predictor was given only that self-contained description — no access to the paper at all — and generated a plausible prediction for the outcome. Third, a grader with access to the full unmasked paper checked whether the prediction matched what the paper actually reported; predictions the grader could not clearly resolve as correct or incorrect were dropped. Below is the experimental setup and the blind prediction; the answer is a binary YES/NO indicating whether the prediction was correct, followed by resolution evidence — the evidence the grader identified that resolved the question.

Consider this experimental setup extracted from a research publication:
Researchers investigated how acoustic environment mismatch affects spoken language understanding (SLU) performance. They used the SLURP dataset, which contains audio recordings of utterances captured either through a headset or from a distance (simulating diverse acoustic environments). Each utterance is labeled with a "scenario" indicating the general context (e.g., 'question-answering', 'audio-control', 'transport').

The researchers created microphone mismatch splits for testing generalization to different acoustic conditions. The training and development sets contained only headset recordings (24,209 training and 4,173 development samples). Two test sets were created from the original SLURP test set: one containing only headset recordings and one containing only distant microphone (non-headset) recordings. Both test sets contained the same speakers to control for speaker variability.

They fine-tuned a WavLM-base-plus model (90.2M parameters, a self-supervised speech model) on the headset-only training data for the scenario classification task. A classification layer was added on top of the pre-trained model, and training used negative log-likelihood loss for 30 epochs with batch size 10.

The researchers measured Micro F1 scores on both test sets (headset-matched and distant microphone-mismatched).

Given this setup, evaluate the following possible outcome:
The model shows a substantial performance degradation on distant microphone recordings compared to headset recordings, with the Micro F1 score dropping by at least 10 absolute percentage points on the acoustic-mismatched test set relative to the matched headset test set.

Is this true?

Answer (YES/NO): YES